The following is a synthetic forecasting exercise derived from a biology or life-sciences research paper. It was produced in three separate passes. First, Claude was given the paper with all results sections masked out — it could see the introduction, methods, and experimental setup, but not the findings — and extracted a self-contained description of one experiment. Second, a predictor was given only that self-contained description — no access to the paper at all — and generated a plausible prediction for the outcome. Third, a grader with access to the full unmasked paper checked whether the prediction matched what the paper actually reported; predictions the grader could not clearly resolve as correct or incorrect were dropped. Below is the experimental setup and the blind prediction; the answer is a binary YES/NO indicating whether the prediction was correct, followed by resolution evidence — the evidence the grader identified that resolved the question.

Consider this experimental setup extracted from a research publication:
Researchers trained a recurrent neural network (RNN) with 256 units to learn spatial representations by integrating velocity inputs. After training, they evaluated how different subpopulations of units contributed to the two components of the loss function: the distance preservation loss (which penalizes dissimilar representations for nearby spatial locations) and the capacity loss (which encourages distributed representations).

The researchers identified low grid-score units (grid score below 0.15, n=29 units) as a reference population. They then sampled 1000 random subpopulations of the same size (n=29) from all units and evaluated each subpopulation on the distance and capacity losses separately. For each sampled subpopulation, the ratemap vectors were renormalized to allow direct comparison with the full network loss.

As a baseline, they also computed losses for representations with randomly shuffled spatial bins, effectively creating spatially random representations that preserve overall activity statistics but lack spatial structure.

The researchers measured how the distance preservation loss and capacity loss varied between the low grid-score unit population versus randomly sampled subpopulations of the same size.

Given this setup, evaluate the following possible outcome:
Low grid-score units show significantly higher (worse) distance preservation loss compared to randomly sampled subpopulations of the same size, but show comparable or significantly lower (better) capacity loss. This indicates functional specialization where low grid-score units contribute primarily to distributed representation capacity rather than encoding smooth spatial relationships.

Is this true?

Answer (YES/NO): NO